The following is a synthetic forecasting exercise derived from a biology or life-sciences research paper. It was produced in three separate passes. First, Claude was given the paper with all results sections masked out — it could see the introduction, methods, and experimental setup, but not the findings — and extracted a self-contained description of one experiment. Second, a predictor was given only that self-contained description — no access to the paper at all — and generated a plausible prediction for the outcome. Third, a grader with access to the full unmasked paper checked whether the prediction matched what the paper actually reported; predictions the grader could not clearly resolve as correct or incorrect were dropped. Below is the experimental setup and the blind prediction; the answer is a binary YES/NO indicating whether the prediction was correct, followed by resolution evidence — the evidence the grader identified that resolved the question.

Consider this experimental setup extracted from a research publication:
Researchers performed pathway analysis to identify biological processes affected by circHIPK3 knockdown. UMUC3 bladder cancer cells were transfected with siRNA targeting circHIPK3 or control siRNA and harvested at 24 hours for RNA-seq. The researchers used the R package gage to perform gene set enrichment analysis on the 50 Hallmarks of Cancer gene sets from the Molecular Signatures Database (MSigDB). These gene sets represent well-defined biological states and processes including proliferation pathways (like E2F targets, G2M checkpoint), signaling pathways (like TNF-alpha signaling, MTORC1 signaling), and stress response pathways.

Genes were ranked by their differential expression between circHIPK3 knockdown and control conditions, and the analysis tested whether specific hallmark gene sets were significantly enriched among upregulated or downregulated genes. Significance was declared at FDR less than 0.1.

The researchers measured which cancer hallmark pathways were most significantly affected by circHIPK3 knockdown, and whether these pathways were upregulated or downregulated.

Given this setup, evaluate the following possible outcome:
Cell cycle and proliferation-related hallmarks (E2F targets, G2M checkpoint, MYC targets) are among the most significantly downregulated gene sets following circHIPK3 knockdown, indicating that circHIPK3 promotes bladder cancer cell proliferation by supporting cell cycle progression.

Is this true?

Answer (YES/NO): NO